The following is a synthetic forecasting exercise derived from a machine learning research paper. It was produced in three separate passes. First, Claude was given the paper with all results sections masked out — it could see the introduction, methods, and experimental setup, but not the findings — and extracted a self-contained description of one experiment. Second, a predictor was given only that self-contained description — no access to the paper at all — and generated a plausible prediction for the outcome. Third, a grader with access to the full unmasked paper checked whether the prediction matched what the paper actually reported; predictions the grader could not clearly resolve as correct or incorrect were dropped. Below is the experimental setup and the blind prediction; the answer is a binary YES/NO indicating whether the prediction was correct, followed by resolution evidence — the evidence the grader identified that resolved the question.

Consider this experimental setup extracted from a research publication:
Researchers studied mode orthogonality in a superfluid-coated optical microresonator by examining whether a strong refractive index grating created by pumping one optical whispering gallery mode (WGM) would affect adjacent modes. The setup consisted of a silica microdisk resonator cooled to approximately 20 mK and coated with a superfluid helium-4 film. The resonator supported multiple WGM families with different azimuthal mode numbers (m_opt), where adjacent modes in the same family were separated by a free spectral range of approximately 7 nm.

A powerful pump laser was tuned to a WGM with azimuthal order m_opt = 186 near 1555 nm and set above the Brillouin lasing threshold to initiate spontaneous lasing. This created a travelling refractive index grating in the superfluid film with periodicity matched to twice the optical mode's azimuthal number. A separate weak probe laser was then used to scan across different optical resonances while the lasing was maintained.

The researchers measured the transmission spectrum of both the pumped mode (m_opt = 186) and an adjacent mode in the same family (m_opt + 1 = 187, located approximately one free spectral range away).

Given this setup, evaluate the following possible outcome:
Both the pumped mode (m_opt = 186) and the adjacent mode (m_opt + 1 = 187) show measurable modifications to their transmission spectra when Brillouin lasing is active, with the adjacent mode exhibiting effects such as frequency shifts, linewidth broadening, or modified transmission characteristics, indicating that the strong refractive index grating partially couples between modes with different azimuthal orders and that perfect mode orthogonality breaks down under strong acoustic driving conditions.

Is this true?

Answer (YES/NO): NO